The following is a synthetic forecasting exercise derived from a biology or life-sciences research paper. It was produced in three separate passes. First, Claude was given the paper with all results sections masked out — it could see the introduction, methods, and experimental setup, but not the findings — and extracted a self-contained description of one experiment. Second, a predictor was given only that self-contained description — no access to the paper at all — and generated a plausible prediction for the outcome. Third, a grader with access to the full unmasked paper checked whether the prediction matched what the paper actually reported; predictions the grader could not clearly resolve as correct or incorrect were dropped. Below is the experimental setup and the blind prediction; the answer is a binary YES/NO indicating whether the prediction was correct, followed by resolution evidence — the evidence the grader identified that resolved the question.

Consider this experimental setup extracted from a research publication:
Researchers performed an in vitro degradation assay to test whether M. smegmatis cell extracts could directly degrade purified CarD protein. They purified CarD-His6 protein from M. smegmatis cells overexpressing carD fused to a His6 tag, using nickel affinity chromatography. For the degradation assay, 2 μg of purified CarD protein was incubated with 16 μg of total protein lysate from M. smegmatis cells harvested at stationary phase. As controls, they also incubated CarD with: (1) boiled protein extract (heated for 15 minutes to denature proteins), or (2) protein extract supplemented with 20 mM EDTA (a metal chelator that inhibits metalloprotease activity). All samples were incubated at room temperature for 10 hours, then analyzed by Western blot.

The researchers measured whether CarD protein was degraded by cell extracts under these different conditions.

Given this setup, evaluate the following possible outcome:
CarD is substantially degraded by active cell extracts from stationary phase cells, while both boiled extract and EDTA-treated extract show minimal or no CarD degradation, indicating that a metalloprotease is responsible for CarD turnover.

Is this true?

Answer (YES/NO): NO